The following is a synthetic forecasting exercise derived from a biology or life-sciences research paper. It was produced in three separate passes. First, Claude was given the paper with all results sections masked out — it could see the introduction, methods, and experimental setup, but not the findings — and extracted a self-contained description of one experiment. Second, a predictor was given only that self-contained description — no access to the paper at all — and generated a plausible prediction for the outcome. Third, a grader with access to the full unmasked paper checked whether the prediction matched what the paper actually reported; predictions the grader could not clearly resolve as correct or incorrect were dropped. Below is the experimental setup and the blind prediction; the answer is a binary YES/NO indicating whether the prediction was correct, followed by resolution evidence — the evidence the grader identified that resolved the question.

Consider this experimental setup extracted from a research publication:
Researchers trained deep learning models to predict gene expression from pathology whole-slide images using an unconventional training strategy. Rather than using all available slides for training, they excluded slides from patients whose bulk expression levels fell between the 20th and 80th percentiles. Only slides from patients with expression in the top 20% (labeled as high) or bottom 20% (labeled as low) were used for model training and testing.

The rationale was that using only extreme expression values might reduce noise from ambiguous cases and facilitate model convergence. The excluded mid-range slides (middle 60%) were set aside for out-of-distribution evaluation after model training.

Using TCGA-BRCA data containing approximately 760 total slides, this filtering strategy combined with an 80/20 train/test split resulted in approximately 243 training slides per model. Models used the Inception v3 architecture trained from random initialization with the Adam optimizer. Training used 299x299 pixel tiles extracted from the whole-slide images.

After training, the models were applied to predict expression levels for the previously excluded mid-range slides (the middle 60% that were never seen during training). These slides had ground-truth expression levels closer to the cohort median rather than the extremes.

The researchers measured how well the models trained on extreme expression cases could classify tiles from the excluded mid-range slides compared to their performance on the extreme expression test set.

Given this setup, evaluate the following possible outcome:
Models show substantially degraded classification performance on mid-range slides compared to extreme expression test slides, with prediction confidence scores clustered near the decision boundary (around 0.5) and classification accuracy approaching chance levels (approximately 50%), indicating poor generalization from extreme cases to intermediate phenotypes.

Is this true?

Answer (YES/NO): NO